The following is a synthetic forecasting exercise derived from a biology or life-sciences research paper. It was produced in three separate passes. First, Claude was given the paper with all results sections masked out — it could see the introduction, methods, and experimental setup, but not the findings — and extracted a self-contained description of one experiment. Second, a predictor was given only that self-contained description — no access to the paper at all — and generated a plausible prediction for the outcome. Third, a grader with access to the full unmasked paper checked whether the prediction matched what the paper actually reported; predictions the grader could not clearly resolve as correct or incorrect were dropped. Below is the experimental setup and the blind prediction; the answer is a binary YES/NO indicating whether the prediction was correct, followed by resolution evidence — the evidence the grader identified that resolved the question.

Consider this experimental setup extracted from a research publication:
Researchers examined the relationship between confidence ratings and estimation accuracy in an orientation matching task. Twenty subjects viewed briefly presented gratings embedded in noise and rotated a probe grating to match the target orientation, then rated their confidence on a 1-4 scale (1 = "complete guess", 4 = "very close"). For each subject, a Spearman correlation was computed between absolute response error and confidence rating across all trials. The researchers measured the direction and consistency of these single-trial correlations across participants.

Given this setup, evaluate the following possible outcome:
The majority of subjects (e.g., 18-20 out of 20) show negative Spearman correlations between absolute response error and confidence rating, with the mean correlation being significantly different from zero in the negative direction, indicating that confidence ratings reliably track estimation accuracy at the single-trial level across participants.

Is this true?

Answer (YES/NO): YES